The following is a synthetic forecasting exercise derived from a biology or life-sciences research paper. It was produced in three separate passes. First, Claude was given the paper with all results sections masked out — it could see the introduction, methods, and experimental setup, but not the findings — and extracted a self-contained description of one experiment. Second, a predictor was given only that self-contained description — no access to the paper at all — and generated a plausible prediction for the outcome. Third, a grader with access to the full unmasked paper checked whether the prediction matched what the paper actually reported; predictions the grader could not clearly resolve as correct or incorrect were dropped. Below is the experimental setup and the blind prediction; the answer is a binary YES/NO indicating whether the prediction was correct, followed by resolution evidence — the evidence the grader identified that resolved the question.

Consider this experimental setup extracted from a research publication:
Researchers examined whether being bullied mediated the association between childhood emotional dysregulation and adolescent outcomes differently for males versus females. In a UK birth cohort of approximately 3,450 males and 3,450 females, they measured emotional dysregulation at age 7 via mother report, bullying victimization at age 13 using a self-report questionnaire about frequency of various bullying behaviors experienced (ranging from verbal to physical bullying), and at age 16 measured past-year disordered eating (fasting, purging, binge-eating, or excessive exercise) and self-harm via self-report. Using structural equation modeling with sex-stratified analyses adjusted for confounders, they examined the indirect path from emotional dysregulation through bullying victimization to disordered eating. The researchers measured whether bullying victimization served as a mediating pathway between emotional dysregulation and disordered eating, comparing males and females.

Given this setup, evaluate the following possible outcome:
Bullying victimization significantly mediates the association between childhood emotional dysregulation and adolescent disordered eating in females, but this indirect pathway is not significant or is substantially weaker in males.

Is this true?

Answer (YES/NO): NO